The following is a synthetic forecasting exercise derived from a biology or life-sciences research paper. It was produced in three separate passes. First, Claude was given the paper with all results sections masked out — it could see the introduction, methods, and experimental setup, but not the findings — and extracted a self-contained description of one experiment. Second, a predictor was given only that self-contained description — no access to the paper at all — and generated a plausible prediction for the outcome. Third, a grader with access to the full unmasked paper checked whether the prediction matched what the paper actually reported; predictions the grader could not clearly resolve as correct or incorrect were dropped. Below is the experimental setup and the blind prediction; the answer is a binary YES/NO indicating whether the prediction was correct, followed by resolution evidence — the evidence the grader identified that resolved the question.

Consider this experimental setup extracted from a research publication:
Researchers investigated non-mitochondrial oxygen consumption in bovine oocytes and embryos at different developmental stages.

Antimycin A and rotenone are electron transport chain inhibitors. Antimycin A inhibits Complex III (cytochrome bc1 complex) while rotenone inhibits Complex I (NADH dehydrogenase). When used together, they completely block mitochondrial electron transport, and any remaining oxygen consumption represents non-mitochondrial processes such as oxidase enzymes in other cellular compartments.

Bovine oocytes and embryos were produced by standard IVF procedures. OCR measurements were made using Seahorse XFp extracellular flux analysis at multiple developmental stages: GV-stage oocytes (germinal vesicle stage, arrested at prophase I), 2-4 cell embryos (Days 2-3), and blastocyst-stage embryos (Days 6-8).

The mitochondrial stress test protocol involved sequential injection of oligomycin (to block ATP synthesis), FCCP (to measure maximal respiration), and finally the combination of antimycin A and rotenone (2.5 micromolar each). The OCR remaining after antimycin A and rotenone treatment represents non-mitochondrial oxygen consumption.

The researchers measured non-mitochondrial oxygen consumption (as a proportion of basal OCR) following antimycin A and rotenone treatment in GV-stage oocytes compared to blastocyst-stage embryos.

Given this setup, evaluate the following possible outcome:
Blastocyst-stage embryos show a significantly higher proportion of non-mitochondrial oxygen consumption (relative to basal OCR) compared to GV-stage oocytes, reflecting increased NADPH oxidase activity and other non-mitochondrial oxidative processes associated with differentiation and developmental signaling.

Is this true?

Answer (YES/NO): NO